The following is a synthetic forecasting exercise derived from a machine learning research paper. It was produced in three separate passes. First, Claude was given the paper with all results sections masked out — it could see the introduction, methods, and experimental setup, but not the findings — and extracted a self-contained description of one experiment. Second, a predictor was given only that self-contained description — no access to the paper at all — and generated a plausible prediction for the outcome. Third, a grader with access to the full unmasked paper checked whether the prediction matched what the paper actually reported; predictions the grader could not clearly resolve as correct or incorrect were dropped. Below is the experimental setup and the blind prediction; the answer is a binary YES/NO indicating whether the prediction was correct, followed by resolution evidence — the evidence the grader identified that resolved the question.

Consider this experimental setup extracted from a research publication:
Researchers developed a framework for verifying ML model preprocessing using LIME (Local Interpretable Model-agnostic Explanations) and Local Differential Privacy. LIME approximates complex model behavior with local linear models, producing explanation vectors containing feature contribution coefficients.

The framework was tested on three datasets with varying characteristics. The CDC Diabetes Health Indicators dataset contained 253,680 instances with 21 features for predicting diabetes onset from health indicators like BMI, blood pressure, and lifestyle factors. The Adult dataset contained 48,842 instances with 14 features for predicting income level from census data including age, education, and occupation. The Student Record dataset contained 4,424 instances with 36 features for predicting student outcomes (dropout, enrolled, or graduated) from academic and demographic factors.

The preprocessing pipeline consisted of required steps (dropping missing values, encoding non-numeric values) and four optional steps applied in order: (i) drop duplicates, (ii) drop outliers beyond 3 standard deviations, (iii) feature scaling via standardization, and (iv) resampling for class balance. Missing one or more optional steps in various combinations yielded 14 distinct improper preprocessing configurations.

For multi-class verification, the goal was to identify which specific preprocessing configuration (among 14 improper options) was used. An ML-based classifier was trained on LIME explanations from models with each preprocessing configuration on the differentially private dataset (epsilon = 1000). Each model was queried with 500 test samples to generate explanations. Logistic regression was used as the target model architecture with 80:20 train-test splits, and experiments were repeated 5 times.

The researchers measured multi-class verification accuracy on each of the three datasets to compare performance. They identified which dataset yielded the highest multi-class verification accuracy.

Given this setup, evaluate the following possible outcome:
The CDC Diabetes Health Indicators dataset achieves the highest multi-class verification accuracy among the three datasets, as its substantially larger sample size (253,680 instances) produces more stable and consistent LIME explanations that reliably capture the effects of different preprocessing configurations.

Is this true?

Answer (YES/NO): YES